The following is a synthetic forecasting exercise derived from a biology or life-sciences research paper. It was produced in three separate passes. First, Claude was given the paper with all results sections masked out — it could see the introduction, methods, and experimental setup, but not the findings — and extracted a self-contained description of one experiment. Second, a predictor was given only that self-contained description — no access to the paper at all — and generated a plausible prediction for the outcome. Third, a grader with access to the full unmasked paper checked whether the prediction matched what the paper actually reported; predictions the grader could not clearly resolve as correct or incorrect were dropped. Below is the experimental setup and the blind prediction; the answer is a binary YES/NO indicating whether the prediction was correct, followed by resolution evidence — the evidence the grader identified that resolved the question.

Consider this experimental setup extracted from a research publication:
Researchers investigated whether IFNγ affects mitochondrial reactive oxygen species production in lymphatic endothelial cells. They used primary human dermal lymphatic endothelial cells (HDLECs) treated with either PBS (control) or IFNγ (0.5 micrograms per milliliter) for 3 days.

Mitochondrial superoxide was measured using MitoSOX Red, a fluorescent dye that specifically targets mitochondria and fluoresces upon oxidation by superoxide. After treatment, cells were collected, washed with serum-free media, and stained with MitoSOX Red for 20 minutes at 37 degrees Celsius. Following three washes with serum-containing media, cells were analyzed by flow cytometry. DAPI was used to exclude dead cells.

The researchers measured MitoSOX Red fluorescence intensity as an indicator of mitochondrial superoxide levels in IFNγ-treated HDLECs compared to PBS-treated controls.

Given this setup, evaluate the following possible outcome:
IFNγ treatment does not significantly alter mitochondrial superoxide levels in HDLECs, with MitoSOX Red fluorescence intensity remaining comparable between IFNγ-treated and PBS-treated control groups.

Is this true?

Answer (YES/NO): NO